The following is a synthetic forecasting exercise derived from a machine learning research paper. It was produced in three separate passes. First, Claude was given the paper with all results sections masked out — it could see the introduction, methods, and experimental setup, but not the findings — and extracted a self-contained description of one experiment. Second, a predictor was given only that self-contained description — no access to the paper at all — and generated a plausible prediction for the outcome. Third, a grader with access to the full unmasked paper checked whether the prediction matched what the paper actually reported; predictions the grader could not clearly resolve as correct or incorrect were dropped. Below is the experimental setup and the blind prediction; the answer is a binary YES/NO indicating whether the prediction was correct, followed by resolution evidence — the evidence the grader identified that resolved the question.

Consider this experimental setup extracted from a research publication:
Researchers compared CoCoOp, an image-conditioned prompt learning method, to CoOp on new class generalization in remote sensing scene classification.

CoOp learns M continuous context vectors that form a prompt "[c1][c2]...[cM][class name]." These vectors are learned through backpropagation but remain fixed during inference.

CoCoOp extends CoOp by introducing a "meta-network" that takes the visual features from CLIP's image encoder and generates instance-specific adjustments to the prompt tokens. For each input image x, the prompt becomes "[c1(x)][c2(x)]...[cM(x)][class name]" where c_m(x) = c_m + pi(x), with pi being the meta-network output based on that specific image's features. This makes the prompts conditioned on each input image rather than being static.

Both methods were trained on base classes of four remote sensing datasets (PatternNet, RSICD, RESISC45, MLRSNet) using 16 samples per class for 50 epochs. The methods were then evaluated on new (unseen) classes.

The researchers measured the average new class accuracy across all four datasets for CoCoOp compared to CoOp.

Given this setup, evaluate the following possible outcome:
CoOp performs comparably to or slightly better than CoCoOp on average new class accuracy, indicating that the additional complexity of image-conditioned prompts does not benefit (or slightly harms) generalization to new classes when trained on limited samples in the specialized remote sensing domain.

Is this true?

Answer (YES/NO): NO